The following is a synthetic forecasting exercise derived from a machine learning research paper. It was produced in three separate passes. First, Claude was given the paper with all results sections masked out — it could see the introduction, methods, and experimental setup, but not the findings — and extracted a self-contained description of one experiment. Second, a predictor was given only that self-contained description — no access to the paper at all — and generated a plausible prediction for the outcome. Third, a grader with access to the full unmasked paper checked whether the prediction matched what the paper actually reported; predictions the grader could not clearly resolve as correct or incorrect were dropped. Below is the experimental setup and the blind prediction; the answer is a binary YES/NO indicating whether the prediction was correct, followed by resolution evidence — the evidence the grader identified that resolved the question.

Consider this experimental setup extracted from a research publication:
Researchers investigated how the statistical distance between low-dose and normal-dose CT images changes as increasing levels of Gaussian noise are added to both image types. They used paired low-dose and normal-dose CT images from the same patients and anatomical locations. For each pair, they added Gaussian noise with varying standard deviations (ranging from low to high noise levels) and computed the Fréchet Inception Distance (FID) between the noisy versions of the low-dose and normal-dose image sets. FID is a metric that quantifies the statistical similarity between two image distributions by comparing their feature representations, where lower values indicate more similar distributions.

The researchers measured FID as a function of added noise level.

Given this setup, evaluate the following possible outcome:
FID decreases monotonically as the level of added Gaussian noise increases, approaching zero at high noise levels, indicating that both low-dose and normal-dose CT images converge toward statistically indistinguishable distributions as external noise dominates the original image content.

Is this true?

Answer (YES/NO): NO